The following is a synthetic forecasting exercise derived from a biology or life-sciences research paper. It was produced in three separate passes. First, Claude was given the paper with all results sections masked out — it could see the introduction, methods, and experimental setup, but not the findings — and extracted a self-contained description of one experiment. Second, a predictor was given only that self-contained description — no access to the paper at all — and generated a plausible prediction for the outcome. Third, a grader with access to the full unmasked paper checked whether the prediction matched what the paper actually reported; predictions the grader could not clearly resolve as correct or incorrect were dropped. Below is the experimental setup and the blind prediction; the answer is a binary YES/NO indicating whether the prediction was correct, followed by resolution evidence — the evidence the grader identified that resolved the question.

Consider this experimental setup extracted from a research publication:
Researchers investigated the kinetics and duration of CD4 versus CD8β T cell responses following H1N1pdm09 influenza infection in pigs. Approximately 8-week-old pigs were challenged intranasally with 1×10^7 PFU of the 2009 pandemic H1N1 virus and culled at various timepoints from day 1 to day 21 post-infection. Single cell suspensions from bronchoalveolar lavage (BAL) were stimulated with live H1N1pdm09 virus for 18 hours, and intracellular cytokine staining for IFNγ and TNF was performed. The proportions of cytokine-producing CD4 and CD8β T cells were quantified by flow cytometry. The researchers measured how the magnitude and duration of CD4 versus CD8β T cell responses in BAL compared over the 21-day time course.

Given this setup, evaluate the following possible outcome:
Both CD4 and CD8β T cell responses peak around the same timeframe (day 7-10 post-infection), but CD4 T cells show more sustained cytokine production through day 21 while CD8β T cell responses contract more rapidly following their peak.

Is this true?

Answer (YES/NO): NO